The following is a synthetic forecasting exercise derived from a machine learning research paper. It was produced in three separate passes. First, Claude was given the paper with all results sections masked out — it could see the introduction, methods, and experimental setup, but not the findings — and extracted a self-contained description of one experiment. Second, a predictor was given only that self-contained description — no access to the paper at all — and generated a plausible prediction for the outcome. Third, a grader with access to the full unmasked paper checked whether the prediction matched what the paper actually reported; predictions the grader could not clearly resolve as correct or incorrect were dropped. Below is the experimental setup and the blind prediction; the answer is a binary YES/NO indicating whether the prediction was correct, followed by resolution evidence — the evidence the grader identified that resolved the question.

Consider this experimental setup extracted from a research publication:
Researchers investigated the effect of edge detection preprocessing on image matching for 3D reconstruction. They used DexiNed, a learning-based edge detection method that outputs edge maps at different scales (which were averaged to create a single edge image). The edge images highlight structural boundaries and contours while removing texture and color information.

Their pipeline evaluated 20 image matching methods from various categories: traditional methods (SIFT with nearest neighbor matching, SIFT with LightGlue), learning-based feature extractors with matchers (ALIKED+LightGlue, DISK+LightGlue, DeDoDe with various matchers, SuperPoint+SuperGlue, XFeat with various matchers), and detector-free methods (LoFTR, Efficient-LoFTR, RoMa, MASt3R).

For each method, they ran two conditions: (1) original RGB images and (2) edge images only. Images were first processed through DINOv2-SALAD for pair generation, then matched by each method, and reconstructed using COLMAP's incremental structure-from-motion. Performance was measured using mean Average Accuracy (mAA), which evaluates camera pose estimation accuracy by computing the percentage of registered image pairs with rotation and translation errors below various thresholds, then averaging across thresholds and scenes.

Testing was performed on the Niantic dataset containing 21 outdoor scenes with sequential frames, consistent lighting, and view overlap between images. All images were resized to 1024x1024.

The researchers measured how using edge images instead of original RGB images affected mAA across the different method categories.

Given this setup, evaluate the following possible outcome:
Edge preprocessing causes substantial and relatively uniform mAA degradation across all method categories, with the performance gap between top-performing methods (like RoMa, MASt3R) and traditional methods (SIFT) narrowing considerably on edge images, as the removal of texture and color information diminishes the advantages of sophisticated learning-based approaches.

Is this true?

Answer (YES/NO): NO